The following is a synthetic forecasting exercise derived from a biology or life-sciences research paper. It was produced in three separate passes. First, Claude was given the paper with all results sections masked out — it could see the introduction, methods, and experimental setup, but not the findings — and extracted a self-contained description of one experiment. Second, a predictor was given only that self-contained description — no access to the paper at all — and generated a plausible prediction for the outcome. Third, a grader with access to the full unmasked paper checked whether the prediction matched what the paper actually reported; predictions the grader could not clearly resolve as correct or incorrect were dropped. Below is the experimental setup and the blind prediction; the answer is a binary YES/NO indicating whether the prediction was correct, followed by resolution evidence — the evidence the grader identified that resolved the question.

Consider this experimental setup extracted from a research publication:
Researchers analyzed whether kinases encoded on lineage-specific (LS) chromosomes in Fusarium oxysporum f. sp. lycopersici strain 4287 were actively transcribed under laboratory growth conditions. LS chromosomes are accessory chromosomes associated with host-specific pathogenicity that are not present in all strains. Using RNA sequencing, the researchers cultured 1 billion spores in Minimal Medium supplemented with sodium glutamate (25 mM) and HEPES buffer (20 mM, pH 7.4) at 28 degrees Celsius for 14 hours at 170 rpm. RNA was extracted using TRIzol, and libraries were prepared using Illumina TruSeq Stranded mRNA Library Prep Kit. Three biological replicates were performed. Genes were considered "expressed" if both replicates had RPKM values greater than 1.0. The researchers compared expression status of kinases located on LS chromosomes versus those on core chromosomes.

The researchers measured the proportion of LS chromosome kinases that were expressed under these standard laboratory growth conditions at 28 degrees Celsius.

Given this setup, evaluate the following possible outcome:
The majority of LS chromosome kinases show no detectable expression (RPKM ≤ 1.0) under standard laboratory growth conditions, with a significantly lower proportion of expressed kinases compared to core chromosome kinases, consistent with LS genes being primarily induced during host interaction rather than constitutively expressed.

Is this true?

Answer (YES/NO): YES